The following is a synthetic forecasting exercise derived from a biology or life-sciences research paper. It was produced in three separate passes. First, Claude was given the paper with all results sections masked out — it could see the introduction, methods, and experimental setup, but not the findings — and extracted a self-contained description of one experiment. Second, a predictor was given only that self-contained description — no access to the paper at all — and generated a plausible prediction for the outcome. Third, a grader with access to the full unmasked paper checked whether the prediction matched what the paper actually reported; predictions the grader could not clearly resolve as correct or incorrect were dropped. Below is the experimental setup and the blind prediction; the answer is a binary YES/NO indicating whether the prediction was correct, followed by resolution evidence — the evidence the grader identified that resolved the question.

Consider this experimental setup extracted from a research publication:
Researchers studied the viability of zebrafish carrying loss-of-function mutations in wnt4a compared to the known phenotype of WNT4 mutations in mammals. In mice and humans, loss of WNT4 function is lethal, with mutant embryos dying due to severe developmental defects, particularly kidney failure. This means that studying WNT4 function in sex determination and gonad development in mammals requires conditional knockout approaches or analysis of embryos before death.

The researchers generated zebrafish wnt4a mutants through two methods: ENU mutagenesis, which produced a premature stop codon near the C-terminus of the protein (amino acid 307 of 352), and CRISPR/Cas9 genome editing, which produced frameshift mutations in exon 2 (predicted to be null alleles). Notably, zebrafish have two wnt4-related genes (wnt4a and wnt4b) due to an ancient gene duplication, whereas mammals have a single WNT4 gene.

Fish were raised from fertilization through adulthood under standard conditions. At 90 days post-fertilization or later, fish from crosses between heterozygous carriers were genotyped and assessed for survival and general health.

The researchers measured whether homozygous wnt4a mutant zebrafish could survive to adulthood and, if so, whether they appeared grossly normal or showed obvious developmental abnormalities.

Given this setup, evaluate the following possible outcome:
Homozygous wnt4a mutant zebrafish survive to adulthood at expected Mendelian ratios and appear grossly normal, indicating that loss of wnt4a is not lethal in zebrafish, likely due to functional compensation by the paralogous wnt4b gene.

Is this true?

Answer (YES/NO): YES